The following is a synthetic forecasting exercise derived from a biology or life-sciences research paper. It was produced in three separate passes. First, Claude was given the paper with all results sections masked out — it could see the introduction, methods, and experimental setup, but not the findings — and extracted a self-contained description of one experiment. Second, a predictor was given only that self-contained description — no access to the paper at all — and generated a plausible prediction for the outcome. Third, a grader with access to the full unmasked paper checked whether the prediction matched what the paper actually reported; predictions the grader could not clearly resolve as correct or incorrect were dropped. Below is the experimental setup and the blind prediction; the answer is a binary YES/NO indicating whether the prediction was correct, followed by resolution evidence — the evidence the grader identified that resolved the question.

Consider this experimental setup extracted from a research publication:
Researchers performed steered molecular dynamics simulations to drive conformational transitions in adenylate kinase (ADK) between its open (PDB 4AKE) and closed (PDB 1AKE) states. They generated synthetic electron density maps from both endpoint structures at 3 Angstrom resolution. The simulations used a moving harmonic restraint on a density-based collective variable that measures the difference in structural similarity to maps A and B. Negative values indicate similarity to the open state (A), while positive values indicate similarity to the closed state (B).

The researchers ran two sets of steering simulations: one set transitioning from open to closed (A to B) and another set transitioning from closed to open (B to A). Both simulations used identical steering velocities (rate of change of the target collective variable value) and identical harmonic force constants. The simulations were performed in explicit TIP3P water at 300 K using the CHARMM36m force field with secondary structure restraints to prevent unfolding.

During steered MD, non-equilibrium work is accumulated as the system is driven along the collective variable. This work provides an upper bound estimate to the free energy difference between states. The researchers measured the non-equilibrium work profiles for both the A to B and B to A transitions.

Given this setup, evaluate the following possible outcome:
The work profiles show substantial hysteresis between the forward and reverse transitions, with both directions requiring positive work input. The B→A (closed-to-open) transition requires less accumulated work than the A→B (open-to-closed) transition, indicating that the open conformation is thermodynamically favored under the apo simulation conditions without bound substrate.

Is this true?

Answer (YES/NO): YES